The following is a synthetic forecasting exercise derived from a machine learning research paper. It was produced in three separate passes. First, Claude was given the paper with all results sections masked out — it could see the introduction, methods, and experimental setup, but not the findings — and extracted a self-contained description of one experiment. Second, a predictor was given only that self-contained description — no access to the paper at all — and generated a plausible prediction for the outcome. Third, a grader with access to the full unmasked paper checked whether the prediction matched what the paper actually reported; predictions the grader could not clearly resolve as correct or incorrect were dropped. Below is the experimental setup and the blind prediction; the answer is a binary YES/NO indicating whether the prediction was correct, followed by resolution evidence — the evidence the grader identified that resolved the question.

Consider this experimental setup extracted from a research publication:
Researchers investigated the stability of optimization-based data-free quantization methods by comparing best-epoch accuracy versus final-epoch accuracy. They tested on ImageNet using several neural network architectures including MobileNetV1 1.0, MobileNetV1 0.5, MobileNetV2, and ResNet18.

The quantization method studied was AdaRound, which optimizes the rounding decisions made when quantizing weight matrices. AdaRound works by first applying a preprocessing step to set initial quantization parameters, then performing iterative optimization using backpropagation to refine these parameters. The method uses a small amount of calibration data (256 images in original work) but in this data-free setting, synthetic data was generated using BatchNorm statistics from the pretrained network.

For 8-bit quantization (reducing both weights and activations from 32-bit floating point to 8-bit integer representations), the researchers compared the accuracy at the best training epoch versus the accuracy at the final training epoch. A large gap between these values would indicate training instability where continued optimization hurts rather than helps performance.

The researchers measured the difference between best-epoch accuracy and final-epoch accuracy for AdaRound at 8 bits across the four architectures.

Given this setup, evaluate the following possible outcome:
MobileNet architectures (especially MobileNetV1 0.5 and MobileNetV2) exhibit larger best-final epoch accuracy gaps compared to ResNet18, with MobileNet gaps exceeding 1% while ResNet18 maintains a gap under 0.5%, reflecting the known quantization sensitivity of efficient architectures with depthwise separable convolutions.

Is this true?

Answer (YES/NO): NO